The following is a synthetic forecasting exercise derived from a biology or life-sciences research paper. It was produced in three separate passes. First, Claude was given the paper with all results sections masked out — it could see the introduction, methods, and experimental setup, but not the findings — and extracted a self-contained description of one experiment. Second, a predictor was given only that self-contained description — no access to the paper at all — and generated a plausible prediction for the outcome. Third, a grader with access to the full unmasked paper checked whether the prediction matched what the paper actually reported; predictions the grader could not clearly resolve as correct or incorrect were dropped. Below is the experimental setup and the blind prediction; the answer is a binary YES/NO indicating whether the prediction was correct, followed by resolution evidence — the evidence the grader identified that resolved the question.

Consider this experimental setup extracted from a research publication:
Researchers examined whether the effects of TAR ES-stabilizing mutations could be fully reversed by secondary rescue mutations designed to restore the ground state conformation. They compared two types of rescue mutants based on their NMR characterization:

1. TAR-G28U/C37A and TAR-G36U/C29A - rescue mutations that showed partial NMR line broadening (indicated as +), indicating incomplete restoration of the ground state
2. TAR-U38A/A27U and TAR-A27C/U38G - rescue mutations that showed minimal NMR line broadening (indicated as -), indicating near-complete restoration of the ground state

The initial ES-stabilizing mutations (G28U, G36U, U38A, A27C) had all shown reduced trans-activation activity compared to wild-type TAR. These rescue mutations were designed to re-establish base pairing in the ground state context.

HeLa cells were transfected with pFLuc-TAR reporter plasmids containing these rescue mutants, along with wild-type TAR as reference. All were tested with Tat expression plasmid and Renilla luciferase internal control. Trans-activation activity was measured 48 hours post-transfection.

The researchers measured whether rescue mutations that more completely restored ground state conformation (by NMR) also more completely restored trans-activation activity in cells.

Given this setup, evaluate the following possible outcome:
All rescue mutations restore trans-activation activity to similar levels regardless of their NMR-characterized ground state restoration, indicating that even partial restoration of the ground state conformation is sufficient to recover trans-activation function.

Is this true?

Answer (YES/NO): NO